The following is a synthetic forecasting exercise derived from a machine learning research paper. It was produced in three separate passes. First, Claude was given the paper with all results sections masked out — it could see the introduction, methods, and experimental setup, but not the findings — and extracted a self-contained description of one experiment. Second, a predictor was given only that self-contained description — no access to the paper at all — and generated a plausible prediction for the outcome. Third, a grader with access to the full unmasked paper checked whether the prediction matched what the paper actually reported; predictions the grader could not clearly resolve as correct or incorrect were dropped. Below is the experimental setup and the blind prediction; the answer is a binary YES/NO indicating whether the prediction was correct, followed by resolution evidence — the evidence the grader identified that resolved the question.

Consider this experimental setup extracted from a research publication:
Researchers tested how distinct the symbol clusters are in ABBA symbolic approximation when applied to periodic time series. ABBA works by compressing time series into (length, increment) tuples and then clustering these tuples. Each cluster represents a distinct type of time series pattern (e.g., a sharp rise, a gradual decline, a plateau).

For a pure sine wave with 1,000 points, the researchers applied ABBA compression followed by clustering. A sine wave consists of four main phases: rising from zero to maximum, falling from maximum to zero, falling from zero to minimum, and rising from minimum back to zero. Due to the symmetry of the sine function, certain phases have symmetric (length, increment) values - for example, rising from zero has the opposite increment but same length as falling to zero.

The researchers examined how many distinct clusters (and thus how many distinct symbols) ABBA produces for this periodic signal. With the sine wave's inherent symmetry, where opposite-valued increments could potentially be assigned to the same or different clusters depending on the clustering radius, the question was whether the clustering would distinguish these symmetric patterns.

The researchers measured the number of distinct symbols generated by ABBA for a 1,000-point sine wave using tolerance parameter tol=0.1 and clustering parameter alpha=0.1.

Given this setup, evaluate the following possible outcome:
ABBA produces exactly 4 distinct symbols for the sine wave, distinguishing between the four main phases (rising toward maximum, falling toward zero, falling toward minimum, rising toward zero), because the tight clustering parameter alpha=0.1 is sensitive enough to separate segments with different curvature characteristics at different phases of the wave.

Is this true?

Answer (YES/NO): NO